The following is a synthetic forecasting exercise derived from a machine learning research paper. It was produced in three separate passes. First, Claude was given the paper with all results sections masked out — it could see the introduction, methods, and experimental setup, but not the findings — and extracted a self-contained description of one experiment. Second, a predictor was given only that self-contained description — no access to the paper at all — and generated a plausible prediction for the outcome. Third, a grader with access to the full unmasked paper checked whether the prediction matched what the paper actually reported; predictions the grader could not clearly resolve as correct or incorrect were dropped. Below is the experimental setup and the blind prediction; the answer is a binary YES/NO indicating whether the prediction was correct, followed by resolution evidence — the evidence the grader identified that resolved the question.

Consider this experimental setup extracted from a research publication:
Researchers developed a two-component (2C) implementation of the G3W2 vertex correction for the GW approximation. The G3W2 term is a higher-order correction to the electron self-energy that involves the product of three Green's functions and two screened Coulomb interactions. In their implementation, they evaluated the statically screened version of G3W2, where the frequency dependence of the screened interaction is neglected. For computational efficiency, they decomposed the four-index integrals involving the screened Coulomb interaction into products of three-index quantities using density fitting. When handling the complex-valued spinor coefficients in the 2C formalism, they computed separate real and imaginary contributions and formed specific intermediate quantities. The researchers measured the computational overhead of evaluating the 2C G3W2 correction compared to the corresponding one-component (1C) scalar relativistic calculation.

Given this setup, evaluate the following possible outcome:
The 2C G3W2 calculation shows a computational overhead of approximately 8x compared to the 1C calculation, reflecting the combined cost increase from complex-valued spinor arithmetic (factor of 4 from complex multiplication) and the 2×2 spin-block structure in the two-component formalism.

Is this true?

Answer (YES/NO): NO